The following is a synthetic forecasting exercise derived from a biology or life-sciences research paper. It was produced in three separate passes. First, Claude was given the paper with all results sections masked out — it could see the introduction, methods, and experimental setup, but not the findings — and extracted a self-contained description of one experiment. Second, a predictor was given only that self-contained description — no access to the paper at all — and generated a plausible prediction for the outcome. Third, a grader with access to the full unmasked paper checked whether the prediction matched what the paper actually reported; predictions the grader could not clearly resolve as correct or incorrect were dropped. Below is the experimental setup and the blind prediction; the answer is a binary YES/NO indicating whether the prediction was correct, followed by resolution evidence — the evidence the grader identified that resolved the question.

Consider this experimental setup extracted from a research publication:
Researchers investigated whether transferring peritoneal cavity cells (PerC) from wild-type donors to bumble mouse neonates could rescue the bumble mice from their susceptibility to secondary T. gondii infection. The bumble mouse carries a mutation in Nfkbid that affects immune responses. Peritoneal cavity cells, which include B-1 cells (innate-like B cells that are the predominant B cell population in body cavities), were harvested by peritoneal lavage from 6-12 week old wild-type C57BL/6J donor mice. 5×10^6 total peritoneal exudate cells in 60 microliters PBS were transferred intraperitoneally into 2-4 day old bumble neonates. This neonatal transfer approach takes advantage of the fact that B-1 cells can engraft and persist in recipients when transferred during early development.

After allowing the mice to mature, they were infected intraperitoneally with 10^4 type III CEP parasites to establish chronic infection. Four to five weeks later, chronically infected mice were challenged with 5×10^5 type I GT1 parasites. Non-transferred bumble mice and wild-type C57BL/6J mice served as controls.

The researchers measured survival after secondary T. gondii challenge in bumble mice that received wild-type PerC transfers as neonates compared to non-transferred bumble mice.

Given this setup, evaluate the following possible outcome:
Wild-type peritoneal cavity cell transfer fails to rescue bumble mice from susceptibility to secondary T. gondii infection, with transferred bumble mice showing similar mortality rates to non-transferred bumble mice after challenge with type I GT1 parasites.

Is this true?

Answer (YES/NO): NO